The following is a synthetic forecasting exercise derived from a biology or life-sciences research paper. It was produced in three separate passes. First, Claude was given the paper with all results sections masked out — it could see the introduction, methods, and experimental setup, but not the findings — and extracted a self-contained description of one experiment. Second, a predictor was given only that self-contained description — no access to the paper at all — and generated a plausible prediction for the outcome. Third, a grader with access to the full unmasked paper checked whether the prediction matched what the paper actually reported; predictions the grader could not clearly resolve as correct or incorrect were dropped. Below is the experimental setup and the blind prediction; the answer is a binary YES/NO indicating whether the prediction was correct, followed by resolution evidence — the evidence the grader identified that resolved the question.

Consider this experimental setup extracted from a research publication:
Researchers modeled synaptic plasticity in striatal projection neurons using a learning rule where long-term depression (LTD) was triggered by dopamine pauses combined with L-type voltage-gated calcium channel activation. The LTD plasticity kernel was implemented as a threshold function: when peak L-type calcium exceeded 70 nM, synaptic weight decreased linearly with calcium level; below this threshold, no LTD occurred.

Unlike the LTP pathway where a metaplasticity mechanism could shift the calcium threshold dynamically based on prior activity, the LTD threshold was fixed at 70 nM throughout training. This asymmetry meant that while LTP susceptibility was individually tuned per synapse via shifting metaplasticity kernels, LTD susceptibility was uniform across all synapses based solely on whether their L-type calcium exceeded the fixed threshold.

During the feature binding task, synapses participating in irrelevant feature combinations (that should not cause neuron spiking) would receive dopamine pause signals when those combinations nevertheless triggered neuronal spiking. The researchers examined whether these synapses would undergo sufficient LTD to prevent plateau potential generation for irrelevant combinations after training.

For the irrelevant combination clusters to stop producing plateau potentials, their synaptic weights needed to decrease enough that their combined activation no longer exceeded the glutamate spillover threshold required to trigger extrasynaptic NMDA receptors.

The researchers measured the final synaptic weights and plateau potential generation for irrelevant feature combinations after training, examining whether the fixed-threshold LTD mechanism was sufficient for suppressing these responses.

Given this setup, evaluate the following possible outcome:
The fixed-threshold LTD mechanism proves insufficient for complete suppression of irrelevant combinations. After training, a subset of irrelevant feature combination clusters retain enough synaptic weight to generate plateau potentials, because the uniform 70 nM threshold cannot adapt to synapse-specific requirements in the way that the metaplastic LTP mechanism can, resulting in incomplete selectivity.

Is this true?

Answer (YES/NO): NO